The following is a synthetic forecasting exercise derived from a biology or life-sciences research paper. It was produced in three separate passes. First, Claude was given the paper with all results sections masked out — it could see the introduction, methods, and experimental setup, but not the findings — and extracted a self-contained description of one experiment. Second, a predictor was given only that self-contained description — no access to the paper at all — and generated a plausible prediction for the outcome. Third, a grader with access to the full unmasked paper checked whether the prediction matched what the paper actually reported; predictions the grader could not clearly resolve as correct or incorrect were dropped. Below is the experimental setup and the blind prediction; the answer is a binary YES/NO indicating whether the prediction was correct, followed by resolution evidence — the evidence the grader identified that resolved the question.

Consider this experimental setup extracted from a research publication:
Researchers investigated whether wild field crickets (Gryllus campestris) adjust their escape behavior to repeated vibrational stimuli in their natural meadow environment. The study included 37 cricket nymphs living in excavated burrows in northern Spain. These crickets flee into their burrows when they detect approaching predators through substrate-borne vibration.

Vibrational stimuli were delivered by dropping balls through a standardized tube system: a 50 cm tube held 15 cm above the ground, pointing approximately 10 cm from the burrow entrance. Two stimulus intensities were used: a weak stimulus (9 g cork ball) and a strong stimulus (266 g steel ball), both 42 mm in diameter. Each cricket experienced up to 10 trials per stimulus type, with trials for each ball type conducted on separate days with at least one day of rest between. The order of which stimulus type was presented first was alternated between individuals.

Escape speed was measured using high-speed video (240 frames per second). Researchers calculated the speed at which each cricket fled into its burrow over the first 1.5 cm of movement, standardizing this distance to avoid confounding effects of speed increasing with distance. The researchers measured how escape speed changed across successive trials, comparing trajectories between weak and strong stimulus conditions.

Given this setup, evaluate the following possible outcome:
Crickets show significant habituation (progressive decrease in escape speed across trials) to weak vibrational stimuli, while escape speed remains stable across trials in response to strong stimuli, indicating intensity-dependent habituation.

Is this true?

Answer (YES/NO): NO